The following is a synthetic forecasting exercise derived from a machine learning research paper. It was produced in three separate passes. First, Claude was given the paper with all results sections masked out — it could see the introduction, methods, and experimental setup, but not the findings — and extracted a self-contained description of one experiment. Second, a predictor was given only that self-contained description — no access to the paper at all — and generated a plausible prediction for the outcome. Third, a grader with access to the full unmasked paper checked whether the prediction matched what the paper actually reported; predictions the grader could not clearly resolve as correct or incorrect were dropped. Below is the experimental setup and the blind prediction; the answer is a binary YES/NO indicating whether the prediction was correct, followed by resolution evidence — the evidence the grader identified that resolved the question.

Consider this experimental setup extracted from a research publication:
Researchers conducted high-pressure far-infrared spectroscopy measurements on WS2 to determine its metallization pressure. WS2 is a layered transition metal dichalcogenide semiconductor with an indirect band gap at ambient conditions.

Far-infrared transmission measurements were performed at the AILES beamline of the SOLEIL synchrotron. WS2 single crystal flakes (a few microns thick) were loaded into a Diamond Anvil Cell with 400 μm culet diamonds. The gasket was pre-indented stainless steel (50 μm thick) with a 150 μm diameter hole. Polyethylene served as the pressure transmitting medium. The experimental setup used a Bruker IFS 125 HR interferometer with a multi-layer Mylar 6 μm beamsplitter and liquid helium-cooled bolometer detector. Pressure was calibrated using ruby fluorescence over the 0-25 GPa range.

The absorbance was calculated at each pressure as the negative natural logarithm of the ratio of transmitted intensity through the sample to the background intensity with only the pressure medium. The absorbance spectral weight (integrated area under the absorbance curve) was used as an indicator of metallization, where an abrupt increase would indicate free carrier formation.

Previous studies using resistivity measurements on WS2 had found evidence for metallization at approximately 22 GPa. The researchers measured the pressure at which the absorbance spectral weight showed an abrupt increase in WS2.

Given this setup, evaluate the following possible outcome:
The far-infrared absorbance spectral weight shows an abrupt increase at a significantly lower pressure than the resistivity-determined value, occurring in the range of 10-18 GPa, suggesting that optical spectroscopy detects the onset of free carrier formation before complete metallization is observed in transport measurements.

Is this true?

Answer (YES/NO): NO